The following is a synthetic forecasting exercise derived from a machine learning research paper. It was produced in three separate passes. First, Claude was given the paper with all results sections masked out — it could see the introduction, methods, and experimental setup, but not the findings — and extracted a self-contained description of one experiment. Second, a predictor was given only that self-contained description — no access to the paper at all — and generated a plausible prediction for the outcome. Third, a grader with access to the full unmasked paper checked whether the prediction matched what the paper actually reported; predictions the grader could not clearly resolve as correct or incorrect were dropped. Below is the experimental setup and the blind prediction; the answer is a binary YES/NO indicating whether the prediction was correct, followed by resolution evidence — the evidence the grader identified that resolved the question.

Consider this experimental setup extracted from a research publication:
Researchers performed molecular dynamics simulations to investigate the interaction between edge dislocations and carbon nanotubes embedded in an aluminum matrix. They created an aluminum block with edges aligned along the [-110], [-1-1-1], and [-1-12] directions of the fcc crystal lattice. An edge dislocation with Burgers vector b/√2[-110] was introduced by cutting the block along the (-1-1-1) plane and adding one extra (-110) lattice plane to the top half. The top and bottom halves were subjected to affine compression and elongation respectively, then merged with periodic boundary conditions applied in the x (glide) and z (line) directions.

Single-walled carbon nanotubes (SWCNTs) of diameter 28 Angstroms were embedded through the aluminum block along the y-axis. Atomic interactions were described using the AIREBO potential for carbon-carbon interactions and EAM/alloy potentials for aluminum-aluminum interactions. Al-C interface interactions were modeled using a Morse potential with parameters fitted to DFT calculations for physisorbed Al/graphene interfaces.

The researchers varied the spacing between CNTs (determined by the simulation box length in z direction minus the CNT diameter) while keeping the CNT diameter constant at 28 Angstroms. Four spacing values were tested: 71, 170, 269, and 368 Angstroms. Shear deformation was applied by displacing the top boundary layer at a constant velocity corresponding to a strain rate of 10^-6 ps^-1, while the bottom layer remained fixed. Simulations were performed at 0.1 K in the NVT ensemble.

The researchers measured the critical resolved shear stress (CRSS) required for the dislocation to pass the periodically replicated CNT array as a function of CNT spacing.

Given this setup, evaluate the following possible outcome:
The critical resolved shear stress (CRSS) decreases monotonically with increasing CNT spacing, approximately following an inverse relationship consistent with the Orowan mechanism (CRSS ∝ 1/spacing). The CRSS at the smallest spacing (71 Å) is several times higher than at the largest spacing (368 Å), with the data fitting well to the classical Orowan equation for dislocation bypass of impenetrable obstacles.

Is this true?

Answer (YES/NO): YES